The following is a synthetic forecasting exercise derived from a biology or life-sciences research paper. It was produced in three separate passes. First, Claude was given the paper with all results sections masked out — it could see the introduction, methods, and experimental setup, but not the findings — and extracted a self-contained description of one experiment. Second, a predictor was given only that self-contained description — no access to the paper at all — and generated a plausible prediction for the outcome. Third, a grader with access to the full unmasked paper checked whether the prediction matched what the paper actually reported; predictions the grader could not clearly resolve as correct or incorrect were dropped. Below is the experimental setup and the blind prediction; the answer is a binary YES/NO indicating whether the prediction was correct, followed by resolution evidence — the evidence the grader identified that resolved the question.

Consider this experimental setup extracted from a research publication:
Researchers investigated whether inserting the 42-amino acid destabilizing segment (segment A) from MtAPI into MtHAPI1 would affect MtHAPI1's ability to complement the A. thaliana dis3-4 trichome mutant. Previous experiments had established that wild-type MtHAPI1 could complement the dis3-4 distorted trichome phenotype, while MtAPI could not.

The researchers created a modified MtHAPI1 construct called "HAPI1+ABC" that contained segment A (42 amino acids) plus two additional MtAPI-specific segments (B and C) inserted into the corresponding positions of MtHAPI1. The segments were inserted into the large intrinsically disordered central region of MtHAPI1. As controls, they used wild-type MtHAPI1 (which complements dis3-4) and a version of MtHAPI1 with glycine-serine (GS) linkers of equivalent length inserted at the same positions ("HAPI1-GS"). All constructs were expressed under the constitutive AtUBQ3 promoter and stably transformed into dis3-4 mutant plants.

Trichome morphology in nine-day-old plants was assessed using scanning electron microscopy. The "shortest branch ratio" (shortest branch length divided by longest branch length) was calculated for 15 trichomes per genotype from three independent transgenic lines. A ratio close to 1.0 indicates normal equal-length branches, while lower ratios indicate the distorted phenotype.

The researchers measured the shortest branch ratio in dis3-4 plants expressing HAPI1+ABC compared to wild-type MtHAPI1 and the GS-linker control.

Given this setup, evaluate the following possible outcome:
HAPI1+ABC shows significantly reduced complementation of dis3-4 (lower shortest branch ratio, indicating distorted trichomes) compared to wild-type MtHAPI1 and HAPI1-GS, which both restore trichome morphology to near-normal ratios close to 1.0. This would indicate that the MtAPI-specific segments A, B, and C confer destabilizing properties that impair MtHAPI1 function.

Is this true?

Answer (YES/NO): YES